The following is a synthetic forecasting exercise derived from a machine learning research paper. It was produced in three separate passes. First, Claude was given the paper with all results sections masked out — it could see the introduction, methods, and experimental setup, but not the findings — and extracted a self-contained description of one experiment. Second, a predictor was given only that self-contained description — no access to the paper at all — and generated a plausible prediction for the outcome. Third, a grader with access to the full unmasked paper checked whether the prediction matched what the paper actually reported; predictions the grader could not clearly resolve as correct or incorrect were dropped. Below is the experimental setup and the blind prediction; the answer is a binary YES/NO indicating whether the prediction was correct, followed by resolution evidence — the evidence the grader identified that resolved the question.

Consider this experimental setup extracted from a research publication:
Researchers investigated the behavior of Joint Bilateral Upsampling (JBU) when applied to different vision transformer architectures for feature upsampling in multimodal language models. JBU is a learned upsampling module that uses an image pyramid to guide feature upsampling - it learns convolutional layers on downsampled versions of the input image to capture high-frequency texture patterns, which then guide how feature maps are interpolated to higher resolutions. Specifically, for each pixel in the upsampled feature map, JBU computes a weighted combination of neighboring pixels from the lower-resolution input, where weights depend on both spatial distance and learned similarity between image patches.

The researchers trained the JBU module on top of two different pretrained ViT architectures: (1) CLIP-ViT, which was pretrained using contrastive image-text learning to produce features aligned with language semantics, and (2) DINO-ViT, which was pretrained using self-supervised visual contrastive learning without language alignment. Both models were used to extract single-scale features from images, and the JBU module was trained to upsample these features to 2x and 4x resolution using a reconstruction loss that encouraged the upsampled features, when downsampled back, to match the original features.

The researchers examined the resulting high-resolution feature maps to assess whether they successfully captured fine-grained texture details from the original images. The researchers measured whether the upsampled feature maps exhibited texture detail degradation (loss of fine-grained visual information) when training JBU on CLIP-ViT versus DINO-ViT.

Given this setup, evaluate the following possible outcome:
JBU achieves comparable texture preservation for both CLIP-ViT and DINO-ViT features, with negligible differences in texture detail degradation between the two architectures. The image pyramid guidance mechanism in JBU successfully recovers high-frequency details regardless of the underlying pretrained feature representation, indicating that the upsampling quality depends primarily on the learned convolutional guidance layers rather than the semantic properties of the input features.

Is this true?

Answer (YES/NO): NO